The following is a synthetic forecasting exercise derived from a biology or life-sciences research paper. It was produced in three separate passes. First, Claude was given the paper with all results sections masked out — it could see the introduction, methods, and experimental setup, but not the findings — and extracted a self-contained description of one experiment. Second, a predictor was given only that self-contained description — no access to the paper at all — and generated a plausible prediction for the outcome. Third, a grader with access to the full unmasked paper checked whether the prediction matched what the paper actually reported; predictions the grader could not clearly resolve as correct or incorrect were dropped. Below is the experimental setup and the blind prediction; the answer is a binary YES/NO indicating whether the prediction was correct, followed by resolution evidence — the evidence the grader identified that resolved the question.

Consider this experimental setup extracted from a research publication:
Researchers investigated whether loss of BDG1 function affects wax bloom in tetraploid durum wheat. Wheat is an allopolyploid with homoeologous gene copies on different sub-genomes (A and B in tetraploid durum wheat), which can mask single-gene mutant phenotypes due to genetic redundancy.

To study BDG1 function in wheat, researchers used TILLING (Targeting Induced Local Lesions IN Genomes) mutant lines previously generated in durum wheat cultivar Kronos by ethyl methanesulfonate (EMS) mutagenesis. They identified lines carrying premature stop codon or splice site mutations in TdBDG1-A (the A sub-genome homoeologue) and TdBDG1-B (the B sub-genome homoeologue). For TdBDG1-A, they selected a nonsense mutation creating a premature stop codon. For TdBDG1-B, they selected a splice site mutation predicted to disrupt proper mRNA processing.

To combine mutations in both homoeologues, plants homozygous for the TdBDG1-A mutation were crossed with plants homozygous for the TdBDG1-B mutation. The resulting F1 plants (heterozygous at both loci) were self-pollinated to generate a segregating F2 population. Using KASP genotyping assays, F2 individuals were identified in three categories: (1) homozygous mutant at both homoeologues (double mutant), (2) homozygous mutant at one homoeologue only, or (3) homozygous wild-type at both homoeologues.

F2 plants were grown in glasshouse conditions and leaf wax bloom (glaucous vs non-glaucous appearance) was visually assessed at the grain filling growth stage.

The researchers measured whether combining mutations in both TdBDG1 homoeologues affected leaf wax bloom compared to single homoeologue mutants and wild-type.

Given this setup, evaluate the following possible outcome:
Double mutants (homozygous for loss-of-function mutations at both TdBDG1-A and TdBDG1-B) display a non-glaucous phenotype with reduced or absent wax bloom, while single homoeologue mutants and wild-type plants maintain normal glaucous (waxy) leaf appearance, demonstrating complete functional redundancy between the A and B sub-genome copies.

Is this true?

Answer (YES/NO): NO